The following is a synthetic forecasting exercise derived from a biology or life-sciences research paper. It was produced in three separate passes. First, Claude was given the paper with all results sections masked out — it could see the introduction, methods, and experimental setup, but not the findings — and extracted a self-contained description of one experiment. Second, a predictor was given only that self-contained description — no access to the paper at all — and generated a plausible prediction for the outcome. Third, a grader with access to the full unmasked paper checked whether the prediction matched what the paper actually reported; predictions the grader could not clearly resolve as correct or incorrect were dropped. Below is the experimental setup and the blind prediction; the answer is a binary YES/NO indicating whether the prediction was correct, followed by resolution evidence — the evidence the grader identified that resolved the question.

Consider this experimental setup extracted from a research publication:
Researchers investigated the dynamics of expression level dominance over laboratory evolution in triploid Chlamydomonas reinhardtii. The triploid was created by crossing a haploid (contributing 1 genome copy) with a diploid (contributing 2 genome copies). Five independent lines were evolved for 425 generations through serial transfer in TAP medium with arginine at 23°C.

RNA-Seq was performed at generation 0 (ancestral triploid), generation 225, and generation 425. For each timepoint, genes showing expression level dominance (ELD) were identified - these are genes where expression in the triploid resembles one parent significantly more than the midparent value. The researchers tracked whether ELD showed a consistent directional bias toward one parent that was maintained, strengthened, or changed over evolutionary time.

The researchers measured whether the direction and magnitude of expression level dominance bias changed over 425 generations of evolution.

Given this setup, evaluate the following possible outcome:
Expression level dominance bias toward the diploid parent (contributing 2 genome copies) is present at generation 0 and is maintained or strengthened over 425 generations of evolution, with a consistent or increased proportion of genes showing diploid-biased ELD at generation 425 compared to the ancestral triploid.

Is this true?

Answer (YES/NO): NO